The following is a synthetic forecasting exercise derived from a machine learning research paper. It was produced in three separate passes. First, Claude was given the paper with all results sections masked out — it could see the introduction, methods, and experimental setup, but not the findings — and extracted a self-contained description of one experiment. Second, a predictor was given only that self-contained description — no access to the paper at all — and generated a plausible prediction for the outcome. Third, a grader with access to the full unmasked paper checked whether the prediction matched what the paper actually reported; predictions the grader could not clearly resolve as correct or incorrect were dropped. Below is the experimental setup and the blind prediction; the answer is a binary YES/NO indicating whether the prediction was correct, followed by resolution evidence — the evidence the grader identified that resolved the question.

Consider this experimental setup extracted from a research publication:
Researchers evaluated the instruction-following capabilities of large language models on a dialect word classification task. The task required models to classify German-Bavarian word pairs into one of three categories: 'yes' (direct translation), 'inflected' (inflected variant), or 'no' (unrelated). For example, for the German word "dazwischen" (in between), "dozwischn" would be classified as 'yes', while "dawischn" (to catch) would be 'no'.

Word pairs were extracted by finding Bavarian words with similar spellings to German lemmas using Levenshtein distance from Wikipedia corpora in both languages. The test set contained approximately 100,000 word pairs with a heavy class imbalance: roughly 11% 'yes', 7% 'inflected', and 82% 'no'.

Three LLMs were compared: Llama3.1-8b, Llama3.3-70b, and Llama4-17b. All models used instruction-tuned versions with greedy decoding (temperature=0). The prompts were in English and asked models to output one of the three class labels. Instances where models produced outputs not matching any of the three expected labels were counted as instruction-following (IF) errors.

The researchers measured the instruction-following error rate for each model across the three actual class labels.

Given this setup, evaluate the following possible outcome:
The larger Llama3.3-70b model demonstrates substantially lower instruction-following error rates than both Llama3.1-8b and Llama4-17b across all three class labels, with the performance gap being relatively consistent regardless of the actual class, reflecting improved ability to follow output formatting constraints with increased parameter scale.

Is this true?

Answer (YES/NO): NO